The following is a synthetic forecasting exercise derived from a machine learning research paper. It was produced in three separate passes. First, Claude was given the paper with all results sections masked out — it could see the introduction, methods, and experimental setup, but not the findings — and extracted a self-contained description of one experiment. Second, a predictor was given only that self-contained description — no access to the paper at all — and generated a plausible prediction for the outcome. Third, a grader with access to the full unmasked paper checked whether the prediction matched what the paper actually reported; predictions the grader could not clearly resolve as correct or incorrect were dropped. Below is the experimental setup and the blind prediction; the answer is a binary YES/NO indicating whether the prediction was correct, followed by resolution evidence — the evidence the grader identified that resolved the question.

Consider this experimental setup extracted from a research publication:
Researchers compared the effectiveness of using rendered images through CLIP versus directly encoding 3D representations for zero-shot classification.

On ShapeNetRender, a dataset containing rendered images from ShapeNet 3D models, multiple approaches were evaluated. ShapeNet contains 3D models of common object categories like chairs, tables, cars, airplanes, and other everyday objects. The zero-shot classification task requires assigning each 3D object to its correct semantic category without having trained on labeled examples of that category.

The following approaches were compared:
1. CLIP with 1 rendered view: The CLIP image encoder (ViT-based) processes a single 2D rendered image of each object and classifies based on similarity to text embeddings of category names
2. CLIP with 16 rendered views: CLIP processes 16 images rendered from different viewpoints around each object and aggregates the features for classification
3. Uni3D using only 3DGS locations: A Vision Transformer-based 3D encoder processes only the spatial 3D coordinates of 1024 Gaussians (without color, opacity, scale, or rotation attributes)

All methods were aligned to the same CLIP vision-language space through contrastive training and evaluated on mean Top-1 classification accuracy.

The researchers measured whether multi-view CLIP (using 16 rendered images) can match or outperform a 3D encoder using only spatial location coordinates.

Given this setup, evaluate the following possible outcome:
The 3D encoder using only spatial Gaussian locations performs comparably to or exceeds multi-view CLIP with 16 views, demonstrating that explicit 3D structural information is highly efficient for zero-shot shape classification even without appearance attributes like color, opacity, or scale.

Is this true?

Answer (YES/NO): YES